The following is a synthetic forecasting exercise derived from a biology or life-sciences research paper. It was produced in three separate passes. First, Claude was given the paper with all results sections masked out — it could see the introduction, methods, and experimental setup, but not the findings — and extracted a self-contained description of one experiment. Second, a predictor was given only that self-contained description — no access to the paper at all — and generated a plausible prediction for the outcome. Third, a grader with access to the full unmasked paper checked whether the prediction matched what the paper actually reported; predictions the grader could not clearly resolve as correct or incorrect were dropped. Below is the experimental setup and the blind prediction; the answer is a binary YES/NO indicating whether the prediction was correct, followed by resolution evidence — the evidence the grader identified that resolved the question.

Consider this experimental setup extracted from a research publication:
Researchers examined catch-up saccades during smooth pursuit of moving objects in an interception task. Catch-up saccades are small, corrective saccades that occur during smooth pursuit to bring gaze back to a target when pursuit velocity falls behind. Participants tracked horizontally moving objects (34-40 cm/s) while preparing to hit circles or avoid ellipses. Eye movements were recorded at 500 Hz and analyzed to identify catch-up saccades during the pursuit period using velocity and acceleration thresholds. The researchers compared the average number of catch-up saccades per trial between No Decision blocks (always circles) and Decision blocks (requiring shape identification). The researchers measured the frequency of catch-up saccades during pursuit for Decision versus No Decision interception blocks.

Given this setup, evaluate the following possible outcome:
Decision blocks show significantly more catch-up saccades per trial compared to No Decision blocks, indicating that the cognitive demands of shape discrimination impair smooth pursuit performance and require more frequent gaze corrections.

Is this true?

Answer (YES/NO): YES